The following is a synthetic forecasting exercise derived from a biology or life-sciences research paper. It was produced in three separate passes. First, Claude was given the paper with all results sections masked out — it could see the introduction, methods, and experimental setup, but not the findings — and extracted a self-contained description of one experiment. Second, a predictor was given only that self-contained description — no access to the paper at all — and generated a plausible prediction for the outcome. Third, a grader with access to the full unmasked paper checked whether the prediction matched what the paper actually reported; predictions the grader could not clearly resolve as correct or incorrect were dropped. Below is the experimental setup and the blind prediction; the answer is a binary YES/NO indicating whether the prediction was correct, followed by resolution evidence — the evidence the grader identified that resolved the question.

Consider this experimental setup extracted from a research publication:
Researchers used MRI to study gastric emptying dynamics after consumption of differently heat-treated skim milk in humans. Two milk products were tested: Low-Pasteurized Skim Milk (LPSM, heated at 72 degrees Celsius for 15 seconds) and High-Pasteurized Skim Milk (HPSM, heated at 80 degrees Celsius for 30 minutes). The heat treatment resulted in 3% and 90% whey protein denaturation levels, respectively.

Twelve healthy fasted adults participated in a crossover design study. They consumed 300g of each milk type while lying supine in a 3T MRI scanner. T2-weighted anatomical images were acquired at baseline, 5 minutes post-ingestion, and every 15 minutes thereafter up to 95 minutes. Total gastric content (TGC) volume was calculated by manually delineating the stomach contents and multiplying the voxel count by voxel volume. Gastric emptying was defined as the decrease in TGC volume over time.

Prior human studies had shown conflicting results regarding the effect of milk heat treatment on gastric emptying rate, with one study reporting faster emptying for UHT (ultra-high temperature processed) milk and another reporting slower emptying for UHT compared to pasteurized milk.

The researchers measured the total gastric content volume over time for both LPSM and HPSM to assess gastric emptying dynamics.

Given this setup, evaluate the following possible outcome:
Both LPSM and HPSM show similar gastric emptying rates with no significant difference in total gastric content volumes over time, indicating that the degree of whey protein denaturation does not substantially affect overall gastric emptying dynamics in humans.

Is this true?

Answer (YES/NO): NO